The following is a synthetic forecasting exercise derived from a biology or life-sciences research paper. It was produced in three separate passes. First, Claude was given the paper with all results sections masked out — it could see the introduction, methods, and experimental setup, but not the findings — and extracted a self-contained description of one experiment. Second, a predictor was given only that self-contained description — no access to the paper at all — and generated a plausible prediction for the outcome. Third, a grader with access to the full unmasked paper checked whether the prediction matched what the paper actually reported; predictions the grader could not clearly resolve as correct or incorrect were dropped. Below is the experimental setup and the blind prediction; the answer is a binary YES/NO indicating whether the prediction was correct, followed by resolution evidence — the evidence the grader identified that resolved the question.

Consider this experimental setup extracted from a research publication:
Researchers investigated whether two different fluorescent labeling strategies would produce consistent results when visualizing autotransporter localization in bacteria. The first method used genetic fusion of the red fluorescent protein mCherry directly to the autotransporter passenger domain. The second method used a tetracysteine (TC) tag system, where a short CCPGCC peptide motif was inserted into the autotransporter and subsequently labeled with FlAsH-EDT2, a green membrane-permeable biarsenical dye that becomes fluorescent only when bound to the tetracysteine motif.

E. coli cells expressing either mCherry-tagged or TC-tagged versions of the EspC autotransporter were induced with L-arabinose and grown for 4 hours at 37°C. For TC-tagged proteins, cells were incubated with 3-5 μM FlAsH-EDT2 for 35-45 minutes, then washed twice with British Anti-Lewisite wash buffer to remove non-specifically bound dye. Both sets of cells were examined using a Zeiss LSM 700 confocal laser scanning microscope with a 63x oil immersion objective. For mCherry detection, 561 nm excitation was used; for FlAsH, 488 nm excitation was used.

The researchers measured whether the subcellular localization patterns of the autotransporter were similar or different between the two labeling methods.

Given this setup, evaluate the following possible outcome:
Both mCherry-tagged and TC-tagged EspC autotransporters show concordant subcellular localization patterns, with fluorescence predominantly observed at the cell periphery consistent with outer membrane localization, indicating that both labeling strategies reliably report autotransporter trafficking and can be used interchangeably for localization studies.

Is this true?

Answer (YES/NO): YES